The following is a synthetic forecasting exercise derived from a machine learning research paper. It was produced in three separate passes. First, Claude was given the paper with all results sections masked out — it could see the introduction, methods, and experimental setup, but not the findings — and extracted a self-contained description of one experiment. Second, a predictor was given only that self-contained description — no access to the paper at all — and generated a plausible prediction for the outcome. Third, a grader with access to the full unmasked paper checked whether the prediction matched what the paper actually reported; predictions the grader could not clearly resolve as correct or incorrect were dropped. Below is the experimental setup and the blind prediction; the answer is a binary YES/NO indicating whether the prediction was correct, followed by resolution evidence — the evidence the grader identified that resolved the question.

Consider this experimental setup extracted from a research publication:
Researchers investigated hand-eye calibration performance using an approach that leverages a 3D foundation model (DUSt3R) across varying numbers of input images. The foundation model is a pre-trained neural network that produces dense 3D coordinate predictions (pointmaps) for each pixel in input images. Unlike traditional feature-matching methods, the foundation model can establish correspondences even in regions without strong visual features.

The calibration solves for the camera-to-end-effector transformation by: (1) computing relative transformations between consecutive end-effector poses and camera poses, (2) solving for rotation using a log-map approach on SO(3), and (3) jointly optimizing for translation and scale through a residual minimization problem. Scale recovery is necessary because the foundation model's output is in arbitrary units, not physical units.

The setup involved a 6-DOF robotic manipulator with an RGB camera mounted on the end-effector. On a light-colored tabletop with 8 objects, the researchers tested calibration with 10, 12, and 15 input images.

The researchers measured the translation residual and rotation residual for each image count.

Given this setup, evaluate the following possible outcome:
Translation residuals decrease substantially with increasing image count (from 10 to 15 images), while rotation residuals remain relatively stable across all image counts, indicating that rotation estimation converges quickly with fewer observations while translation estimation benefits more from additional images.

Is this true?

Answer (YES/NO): NO